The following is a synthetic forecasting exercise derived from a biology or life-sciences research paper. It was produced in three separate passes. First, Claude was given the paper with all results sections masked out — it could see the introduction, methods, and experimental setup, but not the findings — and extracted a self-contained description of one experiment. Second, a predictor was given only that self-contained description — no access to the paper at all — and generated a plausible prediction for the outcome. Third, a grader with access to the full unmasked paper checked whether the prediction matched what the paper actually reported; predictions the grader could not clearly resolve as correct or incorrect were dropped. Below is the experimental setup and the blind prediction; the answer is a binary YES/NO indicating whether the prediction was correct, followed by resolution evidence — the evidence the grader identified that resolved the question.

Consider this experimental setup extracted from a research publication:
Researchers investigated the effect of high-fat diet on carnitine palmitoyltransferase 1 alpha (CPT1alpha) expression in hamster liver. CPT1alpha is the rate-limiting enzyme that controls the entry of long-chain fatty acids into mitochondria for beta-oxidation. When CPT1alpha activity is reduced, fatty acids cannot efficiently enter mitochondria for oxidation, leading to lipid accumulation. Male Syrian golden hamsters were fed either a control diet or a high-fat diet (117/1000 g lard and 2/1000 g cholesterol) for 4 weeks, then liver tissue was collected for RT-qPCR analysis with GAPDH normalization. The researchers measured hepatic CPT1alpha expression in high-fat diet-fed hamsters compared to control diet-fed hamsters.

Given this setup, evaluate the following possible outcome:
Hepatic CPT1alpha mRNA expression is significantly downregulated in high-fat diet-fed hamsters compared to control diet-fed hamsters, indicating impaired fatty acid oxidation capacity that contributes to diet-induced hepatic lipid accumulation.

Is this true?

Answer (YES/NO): YES